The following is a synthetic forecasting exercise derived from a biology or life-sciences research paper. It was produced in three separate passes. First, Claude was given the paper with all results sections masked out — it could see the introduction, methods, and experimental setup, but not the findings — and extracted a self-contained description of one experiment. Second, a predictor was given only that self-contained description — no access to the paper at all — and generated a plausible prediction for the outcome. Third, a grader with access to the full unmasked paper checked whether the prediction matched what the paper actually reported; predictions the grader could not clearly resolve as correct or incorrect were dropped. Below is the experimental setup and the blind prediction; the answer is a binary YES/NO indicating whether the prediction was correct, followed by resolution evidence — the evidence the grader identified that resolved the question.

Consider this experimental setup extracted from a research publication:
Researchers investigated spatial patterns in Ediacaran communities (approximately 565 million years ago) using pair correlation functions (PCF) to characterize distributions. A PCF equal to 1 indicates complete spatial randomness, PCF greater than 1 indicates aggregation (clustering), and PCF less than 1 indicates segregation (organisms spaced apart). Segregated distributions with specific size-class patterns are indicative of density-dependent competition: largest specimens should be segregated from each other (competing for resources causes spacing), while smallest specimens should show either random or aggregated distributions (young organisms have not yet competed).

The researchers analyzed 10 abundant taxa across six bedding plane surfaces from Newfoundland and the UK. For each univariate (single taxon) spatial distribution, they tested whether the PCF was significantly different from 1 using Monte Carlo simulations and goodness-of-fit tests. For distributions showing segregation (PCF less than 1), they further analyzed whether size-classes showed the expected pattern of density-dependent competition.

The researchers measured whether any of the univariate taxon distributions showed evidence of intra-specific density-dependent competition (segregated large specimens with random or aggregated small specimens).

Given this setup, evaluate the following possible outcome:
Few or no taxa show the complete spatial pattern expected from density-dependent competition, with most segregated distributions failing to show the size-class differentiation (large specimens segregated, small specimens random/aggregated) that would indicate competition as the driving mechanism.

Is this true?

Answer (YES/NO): YES